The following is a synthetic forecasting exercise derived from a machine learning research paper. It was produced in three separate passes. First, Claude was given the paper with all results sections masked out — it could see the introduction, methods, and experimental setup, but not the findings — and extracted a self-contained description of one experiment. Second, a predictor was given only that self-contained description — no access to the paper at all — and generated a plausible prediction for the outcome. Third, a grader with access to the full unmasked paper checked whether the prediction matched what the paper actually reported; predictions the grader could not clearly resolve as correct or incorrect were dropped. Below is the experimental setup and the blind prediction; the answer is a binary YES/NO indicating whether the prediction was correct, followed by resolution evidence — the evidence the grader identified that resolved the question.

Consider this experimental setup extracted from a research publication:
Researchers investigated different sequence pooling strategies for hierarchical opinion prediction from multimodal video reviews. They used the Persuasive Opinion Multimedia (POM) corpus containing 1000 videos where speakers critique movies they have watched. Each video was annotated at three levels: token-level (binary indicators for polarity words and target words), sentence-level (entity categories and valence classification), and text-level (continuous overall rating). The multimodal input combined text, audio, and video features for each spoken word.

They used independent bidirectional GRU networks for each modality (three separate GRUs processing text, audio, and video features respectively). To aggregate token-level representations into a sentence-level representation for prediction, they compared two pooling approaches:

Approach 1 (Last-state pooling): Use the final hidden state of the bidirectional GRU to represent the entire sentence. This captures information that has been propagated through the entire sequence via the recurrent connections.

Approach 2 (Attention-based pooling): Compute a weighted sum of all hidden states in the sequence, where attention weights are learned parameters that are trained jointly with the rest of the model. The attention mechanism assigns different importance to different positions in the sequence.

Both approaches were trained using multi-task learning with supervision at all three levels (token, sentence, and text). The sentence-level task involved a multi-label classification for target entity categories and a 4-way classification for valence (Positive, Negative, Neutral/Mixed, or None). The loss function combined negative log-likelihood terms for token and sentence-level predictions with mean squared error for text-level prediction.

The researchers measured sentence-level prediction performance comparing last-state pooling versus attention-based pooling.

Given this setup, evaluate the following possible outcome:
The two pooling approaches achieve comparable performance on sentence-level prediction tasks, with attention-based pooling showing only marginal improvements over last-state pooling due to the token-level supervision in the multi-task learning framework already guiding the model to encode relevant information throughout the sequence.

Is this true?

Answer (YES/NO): NO